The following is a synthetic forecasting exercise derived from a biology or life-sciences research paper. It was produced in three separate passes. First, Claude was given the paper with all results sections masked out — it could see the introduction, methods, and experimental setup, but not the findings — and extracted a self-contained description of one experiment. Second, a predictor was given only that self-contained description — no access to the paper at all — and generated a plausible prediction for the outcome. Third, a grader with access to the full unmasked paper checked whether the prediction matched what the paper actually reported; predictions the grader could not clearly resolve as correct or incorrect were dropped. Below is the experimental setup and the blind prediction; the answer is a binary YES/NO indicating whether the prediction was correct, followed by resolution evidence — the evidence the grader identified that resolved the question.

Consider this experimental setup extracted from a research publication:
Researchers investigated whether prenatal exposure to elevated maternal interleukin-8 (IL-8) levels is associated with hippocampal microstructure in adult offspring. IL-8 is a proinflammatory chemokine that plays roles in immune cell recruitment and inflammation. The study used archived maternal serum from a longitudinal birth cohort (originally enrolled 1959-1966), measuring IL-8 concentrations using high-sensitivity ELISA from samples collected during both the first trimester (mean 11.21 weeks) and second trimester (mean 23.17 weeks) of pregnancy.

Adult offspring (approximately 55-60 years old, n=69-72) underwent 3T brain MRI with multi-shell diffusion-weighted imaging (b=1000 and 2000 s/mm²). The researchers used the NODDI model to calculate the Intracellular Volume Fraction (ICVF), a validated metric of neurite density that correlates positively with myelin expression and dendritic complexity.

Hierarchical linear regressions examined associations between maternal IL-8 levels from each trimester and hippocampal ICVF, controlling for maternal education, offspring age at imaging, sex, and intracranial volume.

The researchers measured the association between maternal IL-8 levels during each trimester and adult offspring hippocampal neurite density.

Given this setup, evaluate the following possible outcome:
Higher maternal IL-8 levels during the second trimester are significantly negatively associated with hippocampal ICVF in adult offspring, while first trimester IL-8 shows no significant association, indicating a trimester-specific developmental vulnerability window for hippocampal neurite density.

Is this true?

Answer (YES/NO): NO